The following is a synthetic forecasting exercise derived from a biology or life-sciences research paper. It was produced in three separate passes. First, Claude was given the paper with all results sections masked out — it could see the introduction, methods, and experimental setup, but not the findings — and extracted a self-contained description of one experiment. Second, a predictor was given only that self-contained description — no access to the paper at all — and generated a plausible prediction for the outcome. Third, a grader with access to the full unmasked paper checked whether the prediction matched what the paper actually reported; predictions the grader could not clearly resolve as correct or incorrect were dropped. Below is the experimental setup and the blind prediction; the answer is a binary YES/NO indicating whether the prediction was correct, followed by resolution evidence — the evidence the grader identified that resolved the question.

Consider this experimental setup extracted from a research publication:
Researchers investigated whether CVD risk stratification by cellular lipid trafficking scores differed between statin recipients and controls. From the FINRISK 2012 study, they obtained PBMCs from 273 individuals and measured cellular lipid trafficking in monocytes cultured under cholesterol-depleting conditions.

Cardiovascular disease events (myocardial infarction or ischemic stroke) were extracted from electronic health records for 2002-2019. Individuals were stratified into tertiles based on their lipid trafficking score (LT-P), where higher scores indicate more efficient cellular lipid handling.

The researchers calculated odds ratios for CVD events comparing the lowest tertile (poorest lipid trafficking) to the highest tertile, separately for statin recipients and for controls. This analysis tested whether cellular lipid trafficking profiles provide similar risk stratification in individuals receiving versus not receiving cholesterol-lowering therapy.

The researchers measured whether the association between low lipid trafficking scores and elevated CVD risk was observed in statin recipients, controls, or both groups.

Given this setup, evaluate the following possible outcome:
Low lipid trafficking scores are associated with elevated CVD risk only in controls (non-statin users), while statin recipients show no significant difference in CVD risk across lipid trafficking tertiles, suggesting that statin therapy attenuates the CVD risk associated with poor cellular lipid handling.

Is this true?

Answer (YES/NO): NO